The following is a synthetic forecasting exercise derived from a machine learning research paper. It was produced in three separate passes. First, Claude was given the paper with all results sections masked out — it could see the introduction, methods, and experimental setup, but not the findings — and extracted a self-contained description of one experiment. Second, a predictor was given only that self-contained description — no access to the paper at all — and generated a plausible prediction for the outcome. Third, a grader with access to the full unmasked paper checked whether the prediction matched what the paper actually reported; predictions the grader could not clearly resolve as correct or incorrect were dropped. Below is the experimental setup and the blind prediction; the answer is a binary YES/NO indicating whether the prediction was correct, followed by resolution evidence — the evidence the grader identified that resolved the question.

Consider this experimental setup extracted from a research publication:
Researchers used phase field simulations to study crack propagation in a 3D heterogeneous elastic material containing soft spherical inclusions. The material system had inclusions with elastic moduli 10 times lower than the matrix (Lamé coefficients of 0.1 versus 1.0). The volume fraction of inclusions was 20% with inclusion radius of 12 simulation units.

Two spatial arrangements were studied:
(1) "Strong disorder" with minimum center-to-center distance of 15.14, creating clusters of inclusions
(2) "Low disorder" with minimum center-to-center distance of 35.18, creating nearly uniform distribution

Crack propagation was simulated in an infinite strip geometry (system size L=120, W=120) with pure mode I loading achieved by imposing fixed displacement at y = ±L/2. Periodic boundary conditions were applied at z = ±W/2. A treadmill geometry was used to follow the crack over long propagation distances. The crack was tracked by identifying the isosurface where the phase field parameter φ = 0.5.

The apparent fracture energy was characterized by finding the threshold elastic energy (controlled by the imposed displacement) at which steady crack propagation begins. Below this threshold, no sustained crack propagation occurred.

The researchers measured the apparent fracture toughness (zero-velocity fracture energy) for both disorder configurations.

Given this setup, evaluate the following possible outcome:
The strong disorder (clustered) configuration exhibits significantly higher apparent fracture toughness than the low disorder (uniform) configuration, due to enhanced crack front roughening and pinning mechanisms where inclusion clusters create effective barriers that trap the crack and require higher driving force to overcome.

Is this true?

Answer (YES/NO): YES